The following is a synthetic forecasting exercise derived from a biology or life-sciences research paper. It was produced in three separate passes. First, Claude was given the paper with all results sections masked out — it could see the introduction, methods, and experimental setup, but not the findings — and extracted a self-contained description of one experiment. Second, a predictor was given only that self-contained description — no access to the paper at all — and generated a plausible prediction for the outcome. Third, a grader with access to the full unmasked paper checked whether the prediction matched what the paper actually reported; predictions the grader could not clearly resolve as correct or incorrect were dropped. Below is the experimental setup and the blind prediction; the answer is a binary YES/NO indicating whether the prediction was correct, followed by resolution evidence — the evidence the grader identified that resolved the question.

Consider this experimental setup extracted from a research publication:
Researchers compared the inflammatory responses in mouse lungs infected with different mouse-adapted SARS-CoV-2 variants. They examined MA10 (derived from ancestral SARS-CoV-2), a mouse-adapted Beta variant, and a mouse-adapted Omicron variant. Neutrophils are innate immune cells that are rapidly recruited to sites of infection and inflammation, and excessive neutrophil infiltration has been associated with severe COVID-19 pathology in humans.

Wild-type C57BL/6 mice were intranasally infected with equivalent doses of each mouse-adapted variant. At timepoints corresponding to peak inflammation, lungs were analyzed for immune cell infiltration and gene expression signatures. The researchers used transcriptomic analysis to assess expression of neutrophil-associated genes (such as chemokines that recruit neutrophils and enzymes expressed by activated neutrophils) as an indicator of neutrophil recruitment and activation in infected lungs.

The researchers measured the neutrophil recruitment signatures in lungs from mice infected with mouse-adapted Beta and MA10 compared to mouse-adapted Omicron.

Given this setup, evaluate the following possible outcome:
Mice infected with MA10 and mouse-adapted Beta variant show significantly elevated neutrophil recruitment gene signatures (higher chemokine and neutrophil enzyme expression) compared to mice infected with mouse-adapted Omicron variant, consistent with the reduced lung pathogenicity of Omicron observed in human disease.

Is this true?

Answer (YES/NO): YES